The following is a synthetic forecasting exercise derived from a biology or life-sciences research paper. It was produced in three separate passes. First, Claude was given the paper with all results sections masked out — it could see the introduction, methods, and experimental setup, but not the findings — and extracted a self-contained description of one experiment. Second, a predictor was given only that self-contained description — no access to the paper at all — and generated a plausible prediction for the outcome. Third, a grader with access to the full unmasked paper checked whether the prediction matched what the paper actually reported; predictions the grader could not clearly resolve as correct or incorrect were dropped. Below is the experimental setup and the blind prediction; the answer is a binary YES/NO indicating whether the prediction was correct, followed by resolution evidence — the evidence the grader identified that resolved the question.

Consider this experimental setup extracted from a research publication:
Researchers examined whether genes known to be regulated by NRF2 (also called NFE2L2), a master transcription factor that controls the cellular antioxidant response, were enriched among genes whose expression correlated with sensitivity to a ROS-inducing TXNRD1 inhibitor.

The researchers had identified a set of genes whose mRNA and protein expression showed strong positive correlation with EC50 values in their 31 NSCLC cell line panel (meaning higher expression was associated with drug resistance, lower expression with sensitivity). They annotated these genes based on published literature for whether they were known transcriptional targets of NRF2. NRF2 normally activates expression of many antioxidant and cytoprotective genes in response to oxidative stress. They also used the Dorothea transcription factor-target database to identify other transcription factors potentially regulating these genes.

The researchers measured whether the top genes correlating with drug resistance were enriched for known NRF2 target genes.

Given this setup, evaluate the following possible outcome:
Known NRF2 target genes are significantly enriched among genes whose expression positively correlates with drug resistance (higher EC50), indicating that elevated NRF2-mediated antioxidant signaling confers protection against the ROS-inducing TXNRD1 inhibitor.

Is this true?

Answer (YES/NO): YES